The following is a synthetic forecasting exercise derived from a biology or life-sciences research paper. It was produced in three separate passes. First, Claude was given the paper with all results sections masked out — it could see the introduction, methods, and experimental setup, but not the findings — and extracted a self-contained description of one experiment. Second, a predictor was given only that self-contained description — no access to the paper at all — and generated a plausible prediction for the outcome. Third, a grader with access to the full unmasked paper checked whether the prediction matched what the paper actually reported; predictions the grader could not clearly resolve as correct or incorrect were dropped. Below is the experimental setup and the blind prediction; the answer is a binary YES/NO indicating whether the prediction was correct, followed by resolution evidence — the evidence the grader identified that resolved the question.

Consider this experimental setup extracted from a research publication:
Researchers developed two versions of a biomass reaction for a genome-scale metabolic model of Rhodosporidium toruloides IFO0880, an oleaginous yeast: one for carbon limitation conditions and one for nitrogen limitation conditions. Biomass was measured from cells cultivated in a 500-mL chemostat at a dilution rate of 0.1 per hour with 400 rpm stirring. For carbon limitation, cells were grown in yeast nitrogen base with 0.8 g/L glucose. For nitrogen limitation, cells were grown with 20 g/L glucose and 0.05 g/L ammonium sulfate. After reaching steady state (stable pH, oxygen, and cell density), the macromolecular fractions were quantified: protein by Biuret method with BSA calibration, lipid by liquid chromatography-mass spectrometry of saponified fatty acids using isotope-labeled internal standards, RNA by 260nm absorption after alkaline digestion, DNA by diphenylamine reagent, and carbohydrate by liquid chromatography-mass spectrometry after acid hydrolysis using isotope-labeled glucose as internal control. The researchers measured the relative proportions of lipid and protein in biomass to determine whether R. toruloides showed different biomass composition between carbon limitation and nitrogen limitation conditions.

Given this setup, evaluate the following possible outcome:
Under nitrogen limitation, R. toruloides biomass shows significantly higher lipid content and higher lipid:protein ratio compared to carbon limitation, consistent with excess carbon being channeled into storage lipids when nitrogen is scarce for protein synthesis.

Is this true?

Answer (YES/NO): YES